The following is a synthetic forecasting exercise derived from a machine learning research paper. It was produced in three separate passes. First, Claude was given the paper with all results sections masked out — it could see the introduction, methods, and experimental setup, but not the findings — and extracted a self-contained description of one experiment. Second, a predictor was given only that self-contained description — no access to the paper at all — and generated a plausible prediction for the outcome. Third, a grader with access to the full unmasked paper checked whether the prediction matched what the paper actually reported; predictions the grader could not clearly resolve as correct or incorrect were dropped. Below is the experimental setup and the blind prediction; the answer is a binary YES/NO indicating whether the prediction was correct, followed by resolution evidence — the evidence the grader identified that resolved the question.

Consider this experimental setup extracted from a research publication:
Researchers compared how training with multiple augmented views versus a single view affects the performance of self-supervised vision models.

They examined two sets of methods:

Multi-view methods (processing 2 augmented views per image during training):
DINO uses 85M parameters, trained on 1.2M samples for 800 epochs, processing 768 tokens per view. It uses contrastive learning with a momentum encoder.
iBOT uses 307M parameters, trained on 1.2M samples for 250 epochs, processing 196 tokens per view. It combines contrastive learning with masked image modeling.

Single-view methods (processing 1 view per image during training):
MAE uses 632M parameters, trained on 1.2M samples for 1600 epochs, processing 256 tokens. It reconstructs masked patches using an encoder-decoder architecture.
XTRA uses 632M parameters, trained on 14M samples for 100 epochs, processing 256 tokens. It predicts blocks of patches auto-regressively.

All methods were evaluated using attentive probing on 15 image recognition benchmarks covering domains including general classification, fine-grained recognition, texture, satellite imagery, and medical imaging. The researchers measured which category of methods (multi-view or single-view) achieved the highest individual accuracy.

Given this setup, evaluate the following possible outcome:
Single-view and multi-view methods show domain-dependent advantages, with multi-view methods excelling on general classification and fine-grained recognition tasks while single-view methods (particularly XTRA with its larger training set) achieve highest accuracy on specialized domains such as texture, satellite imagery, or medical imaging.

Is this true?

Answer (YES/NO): NO